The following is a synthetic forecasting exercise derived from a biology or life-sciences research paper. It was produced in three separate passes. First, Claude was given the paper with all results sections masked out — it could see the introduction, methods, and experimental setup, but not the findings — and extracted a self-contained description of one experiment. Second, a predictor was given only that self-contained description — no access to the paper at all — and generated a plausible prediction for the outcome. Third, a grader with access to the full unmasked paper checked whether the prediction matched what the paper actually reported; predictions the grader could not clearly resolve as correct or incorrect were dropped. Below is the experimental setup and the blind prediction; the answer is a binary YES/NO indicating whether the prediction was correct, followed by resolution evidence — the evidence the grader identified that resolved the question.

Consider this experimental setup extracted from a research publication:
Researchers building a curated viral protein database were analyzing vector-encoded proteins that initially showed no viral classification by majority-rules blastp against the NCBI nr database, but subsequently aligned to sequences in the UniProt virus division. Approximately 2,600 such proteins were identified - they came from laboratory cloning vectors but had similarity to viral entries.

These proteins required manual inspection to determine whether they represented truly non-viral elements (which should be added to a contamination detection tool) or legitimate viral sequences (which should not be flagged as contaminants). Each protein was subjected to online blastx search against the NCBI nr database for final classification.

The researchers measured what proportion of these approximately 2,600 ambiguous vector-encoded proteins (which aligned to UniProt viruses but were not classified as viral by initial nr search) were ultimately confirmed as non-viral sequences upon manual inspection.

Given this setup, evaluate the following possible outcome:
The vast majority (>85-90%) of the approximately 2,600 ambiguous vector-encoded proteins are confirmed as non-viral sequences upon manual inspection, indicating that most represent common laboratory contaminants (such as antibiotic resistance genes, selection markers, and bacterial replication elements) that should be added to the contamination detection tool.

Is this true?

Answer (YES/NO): NO